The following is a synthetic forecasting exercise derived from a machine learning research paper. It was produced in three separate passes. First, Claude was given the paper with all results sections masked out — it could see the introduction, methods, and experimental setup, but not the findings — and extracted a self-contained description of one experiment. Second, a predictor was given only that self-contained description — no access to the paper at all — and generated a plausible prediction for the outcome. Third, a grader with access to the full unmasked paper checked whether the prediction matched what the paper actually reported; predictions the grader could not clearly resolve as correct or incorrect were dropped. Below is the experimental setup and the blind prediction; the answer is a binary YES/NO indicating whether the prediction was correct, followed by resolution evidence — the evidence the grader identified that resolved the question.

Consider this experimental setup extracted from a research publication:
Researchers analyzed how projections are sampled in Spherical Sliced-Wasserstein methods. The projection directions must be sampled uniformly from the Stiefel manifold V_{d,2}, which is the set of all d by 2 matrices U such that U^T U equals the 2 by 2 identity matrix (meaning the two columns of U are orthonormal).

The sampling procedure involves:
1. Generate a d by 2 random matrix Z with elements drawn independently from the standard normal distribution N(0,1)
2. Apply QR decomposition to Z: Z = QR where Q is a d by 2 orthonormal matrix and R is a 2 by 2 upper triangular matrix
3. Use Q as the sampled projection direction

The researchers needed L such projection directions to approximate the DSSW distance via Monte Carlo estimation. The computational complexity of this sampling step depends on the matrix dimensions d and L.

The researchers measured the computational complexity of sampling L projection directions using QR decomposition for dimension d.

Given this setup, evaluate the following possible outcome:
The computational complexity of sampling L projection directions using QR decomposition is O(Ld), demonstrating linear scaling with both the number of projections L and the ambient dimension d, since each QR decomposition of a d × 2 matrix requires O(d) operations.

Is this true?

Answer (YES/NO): YES